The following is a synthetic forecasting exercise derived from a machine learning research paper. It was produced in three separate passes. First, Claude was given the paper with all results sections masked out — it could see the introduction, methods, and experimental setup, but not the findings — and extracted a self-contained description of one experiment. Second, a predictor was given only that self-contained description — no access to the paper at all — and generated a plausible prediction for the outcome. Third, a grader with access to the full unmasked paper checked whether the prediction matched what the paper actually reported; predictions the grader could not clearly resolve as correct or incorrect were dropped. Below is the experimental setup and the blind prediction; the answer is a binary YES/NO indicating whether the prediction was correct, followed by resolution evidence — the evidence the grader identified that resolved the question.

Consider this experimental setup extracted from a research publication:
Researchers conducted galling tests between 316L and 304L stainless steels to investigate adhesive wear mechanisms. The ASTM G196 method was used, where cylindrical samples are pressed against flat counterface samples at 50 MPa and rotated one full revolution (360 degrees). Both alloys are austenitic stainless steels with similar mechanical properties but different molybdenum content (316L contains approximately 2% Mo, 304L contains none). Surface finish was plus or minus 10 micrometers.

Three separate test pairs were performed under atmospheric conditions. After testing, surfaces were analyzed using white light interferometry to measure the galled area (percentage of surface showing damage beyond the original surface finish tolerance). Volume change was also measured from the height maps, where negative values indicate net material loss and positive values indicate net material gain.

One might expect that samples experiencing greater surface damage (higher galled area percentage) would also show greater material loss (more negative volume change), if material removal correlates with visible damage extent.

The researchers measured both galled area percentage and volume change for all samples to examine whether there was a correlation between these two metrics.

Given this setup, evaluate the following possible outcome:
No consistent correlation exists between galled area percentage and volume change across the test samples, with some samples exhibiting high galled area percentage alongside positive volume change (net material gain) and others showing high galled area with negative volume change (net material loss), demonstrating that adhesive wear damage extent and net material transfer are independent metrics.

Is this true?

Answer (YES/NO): YES